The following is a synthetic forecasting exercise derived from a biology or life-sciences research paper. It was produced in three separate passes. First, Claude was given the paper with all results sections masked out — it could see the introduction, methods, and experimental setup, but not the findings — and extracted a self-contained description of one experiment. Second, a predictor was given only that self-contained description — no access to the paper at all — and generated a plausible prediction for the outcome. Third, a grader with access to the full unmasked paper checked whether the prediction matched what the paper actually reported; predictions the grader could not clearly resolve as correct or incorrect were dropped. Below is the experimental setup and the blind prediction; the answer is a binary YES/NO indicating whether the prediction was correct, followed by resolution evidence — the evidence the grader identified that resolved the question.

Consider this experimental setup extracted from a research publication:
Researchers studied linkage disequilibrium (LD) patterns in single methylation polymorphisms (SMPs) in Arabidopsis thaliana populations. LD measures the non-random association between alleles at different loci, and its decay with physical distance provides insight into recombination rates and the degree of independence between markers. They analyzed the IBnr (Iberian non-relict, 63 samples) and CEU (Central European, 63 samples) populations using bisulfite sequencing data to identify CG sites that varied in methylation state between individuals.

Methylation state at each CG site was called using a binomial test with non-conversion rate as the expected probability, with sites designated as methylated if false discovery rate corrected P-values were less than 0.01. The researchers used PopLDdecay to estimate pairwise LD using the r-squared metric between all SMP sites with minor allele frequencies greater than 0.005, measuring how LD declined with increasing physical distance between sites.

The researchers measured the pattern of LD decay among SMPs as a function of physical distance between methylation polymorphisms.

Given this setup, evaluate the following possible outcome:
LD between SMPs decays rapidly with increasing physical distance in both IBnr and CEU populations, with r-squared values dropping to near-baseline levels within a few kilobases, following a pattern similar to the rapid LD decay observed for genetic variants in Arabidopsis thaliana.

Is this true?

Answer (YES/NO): NO